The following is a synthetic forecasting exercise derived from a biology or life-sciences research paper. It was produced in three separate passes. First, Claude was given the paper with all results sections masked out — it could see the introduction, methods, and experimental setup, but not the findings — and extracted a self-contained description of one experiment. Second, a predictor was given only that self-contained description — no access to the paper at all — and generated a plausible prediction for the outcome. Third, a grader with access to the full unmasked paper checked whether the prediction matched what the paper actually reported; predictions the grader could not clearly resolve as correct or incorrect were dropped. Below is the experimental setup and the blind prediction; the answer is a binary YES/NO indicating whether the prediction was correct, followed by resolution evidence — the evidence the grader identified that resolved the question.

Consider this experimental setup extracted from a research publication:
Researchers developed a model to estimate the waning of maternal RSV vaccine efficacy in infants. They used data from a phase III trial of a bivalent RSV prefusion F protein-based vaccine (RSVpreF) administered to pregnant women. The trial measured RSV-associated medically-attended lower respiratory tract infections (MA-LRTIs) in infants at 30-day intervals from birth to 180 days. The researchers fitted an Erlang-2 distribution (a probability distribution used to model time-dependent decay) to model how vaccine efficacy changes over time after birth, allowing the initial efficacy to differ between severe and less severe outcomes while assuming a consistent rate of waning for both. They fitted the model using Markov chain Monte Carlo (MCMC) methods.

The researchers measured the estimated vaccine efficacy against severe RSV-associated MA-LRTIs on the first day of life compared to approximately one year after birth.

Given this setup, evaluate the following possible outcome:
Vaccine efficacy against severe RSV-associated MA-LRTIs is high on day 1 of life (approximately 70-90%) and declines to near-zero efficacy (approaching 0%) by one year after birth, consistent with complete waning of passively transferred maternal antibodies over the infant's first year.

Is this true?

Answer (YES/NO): NO